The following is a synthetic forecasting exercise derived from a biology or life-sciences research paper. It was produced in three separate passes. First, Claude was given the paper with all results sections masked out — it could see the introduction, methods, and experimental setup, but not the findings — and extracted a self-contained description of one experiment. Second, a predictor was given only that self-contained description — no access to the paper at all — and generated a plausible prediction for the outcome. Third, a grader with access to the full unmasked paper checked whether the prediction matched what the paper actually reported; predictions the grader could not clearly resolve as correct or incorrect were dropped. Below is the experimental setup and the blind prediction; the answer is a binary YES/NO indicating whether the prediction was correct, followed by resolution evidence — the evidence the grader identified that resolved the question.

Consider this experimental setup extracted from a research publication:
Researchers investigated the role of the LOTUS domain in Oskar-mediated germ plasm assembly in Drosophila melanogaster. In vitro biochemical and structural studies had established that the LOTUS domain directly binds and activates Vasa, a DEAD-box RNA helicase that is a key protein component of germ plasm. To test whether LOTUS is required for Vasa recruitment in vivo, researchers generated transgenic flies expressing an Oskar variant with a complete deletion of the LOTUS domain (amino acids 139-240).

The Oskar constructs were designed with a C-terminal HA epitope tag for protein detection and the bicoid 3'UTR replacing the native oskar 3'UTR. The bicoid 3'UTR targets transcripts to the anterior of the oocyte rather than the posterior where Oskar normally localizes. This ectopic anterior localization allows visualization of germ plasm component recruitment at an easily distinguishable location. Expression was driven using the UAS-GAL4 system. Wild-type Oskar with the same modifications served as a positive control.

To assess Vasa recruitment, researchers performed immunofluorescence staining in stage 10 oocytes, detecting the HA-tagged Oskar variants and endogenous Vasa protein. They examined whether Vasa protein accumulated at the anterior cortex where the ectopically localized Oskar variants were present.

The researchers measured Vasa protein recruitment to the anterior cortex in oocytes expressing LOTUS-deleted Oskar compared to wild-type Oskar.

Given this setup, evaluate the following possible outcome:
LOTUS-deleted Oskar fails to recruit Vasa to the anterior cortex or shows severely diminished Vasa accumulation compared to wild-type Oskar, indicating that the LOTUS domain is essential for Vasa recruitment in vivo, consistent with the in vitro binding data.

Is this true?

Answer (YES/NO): NO